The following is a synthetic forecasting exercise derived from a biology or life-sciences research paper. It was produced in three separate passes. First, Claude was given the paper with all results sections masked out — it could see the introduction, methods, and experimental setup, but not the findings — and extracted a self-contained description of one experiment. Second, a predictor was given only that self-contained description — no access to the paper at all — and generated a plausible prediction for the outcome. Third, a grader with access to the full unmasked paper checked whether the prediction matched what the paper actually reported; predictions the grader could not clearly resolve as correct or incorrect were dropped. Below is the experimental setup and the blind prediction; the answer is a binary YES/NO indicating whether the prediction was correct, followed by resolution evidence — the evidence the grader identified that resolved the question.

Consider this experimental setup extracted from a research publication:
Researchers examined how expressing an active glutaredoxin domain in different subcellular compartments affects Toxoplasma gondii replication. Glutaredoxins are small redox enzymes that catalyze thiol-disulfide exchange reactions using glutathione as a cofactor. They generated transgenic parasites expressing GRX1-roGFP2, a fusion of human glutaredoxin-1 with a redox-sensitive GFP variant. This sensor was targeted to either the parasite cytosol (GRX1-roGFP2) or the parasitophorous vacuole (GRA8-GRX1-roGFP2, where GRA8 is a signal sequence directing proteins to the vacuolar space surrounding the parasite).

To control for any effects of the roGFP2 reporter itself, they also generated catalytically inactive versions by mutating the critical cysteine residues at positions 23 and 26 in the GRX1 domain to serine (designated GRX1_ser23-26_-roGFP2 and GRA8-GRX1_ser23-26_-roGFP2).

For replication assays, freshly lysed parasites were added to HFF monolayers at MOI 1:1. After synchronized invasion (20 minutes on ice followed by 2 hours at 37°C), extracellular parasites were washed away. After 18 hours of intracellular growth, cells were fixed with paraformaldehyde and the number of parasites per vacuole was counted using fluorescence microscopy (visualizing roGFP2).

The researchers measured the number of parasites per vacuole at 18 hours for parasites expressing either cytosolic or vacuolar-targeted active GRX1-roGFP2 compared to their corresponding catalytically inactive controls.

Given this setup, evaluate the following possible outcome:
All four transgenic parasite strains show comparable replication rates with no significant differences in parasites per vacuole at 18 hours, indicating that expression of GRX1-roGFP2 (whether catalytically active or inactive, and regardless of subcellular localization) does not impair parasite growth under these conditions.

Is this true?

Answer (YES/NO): NO